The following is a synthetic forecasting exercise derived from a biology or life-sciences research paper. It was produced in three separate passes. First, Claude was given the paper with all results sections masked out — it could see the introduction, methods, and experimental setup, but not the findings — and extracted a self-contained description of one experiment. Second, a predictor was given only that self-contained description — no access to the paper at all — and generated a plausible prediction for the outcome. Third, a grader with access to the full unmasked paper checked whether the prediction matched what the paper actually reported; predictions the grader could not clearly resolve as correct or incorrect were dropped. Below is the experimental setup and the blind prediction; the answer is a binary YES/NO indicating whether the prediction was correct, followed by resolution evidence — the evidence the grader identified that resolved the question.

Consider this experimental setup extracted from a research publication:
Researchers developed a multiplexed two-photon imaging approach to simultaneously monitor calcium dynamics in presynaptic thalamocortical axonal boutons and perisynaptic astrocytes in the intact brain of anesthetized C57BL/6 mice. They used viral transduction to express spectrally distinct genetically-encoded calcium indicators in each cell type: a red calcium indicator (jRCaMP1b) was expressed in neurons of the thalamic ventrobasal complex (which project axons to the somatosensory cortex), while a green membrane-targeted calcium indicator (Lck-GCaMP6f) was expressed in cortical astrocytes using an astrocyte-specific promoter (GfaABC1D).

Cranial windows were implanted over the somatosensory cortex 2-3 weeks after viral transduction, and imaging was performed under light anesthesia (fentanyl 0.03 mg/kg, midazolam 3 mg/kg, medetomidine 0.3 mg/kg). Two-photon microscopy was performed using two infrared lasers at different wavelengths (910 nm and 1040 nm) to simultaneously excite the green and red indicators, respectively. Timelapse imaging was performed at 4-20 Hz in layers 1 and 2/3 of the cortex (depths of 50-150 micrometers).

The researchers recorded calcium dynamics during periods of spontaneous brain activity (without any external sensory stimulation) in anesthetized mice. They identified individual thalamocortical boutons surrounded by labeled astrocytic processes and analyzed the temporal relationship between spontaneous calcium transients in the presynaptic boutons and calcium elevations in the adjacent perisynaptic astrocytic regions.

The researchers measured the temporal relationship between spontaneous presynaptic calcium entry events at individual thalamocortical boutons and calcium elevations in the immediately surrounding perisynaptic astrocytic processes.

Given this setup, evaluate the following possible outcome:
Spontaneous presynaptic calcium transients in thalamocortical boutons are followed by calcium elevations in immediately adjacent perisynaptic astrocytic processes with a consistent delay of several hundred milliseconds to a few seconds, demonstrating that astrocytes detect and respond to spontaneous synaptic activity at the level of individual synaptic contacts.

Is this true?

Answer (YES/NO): NO